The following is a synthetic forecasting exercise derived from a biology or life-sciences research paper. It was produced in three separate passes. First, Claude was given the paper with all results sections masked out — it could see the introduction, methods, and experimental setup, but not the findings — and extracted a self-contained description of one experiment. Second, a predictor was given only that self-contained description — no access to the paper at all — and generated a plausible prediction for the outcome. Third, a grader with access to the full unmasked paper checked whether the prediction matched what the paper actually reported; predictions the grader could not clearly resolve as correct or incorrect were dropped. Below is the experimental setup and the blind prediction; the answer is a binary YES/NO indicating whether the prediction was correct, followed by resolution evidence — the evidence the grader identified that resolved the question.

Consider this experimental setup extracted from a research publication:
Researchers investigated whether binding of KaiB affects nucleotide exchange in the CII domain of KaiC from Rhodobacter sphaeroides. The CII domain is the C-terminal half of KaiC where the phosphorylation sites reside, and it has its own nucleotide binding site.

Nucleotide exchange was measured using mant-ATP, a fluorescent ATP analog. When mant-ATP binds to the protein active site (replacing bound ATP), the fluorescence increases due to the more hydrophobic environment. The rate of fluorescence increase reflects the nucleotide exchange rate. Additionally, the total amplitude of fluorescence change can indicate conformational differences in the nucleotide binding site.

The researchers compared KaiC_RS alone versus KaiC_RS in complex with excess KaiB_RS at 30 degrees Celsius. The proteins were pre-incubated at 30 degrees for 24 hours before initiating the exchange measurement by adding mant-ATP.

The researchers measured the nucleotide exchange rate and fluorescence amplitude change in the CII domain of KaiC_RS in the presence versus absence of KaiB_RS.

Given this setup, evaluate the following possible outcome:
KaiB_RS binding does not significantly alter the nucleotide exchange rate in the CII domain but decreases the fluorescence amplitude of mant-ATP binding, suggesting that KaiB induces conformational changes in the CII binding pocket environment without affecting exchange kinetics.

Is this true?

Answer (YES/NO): YES